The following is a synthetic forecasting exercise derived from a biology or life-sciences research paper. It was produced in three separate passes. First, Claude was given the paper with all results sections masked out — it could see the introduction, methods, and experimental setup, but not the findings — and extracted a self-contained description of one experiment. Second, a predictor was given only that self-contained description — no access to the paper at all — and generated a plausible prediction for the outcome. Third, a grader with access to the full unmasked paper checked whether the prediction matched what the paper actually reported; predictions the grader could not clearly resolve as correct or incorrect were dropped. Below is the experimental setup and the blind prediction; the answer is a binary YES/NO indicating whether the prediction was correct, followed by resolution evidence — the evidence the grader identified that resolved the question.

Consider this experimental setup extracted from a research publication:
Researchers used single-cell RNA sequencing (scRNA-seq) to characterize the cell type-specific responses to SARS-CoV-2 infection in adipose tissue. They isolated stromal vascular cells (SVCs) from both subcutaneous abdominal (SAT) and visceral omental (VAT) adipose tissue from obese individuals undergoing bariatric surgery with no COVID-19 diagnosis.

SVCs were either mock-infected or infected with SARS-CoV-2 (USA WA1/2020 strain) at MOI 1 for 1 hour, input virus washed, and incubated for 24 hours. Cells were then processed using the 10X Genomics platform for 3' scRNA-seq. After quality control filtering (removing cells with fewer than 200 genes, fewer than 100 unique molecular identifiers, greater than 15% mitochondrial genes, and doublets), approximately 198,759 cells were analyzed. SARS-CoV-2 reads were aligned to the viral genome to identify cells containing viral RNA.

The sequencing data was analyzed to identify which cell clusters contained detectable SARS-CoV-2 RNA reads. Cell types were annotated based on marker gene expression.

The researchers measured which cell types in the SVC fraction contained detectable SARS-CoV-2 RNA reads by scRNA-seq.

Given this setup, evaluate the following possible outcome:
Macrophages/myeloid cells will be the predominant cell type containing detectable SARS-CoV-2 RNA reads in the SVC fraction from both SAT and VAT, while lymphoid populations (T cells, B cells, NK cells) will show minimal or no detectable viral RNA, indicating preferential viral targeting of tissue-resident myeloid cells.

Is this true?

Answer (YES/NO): YES